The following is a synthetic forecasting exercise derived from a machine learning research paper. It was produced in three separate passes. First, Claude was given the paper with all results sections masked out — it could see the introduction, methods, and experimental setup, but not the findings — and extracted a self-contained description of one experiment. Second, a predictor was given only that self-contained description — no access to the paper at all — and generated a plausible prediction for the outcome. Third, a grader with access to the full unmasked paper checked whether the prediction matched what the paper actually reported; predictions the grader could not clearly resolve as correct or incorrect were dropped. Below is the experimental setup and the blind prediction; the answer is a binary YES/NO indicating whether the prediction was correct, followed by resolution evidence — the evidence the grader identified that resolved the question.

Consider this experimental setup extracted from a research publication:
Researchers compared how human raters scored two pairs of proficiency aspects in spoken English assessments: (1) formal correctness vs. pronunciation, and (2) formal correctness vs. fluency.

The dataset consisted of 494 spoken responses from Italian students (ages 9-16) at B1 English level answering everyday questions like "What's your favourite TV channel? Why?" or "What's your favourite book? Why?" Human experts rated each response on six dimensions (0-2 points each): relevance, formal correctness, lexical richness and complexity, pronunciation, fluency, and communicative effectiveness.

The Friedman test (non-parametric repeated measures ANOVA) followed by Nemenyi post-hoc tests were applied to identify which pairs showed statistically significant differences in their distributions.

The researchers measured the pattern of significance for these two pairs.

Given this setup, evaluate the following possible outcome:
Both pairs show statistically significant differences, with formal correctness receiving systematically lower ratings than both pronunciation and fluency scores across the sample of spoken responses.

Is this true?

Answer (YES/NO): NO